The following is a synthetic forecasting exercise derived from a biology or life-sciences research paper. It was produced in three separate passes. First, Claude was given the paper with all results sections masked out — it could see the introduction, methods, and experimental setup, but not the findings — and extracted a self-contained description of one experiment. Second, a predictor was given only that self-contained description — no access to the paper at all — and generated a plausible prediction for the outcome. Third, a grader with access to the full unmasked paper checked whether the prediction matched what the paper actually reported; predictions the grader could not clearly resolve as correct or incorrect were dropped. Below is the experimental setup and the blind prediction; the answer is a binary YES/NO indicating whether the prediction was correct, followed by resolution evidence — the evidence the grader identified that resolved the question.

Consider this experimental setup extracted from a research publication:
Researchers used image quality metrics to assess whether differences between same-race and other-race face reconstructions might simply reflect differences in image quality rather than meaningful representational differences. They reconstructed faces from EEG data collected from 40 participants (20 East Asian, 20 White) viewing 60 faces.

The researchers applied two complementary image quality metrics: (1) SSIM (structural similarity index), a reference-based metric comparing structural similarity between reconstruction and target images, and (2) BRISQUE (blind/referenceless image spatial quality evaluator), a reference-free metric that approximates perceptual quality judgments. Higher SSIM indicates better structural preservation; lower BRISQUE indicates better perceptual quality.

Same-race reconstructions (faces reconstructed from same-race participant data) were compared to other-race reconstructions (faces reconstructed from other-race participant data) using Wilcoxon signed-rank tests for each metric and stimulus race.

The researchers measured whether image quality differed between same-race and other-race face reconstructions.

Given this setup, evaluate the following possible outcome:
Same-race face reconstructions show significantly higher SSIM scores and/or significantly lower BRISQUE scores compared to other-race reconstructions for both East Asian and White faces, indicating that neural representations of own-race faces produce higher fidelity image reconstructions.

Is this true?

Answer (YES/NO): NO